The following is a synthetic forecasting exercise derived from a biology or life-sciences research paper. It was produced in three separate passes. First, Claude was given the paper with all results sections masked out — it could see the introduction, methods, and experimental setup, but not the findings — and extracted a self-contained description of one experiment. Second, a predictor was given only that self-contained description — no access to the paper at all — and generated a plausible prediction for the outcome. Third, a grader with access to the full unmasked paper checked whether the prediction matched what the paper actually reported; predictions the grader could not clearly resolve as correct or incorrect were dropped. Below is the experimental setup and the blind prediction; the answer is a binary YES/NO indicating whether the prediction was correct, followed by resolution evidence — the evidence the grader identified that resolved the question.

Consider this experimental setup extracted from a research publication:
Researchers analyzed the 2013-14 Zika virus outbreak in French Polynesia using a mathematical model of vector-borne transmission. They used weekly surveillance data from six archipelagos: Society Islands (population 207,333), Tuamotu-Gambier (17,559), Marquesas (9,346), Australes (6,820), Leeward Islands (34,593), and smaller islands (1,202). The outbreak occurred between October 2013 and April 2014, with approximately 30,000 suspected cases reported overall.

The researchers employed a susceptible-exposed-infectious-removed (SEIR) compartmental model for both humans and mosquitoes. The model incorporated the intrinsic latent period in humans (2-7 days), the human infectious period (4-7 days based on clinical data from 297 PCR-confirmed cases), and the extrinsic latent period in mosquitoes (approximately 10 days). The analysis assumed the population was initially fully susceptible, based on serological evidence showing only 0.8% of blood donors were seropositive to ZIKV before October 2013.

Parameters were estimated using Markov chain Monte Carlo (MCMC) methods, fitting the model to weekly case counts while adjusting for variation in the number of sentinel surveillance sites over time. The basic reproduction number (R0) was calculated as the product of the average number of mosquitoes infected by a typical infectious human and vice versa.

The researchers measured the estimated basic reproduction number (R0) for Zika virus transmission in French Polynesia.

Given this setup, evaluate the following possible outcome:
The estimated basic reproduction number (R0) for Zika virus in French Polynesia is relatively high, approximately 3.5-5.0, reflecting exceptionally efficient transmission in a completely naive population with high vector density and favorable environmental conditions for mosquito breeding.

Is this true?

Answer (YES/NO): NO